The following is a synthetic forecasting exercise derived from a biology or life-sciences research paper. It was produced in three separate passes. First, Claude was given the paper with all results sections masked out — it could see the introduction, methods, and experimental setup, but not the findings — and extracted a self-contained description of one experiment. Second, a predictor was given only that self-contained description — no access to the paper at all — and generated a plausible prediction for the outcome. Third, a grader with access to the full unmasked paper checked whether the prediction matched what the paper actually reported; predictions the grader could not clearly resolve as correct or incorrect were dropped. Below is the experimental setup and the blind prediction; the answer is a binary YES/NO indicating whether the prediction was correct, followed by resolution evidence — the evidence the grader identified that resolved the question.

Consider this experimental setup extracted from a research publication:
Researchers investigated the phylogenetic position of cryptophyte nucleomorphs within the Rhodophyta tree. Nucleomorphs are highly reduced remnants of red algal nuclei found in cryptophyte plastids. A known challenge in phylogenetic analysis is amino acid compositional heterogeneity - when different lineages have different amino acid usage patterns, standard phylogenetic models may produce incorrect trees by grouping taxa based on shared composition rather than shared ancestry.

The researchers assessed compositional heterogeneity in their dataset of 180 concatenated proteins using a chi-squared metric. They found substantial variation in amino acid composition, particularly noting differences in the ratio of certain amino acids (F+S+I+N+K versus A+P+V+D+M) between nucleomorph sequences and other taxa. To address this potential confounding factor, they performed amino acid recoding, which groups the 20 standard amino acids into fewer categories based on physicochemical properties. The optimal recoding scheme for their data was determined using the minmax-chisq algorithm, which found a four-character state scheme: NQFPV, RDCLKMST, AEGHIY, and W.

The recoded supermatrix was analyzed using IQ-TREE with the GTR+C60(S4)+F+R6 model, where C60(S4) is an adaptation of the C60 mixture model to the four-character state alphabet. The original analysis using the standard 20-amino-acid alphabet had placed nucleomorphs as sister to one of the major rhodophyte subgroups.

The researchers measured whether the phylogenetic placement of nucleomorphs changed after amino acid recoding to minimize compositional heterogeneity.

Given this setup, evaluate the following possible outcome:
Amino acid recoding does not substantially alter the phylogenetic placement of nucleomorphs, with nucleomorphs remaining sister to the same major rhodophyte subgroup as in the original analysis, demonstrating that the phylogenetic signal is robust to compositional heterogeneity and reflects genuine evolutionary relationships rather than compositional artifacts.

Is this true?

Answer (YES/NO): YES